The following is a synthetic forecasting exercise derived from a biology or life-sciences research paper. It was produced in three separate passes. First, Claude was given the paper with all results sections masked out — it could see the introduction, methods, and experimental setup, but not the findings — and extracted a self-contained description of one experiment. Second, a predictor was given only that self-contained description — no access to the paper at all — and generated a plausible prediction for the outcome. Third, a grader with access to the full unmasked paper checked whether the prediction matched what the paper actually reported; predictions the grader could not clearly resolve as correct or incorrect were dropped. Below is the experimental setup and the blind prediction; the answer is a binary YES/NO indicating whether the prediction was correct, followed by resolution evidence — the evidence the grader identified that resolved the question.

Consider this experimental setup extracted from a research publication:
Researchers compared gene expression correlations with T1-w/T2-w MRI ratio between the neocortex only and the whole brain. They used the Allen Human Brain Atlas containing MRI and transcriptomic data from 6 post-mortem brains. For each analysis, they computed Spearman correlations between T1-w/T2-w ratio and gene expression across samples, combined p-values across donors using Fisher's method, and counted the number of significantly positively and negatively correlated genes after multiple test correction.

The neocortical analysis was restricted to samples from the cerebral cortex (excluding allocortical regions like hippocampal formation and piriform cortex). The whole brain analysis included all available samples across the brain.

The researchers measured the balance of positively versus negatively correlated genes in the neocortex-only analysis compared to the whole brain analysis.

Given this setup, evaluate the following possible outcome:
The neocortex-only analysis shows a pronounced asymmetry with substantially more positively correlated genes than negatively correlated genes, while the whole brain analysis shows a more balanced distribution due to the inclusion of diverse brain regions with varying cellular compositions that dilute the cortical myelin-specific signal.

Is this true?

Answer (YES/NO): NO